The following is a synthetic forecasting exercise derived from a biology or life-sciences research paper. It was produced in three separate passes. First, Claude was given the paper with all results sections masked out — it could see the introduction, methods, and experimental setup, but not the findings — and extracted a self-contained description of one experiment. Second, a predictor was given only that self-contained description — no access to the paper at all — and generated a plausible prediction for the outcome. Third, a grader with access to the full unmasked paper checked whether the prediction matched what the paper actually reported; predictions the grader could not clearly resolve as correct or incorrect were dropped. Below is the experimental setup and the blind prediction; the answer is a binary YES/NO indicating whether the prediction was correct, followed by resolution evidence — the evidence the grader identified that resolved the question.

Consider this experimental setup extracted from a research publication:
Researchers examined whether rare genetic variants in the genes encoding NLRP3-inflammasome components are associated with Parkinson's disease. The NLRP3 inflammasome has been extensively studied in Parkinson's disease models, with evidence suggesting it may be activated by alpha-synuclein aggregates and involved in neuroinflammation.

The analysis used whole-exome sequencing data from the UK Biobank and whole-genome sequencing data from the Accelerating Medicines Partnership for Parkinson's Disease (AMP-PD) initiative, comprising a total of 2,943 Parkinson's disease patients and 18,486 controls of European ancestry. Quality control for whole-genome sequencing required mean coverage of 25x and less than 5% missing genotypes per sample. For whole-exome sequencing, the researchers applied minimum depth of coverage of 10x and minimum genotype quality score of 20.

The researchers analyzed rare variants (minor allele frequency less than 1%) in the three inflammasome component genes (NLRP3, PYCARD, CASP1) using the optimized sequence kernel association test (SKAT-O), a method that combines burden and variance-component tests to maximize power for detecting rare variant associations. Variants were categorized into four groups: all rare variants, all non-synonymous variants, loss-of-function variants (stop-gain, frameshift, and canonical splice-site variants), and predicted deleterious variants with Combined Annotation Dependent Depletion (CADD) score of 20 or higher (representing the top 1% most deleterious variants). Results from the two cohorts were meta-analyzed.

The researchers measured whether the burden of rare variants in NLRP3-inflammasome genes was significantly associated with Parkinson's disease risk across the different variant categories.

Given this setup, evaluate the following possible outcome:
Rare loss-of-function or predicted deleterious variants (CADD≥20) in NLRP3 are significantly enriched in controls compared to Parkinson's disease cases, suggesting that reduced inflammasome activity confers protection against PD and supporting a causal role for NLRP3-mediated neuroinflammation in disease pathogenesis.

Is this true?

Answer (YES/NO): NO